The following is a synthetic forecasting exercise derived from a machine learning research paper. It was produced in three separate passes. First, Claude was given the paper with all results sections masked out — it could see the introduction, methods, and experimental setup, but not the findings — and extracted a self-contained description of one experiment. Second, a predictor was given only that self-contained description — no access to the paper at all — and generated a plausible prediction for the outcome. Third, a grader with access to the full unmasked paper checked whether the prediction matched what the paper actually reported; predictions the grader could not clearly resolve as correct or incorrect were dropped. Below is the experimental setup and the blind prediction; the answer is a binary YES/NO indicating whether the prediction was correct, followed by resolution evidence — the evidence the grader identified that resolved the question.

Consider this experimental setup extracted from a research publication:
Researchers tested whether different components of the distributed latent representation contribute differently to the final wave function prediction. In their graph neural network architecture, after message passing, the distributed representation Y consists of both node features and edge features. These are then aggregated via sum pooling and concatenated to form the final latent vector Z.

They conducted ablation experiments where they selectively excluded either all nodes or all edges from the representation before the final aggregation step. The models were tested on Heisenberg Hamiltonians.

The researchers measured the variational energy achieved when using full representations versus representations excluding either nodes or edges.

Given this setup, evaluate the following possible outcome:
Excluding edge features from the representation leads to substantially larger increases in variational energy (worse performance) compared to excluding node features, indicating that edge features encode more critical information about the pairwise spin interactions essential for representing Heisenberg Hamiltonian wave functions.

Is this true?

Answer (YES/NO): NO